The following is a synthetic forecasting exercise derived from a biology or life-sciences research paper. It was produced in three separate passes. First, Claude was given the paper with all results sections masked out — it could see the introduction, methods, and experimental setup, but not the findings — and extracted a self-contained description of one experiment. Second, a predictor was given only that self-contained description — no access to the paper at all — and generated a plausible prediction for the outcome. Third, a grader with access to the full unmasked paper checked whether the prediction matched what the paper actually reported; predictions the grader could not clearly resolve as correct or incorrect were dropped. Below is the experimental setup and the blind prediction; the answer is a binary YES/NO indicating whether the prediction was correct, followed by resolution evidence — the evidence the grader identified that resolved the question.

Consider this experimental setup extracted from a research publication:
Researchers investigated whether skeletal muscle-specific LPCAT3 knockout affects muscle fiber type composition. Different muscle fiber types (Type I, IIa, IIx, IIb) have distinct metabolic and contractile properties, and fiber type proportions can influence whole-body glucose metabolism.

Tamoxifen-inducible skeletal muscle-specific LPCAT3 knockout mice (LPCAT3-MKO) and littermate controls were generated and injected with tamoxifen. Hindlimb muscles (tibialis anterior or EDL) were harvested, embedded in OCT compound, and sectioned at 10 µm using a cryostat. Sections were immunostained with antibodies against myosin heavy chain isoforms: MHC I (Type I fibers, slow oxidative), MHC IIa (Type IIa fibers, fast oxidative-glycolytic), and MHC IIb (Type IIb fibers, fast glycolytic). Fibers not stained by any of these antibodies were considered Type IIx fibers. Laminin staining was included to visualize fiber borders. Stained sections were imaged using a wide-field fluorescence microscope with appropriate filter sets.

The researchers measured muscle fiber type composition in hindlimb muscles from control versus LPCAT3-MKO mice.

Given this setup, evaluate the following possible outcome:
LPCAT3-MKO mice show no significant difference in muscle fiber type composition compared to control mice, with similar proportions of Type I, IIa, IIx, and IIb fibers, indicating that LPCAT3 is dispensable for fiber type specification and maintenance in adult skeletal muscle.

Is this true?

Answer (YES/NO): YES